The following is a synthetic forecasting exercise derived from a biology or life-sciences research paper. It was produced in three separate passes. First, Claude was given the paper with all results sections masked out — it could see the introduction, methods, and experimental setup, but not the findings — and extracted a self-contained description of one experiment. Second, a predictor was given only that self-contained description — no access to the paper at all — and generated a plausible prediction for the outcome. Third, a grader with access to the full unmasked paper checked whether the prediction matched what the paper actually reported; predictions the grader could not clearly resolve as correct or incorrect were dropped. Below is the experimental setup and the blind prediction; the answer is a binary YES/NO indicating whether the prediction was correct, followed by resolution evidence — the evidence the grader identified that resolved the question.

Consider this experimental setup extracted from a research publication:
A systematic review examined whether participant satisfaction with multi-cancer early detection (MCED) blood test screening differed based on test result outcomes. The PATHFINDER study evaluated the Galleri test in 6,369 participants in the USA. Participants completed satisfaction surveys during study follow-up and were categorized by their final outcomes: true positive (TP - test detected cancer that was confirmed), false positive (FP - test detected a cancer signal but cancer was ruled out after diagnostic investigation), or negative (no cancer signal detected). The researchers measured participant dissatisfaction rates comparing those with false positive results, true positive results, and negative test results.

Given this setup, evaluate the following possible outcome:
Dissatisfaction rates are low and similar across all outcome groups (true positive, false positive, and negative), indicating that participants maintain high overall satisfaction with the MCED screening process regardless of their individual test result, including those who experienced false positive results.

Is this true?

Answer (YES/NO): NO